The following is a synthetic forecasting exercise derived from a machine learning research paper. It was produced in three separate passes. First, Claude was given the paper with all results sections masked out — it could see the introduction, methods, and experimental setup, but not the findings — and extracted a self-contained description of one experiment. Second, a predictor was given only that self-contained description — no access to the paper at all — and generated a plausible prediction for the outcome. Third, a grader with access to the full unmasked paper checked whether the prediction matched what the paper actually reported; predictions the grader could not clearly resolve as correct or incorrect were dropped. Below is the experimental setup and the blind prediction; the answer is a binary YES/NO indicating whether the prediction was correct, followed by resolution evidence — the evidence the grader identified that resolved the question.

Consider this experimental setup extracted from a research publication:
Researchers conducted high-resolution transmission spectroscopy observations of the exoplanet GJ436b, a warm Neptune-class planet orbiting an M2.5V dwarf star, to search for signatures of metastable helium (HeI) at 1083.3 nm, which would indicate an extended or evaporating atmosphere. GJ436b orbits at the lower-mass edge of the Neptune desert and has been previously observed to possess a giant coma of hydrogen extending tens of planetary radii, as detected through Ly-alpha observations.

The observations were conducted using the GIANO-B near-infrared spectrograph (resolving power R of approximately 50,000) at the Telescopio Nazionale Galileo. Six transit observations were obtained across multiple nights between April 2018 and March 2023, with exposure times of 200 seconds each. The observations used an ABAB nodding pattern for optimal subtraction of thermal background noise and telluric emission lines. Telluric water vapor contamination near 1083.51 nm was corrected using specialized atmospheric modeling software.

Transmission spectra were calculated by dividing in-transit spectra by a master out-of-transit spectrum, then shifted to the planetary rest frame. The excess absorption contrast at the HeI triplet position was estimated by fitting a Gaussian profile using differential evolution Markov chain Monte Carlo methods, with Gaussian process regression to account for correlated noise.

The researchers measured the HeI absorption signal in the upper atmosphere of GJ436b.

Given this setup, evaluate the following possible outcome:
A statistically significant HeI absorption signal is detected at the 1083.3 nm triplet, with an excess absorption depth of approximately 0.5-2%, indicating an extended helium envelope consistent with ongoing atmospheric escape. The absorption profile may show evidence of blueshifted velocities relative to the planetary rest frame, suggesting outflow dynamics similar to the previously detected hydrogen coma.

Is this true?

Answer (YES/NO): NO